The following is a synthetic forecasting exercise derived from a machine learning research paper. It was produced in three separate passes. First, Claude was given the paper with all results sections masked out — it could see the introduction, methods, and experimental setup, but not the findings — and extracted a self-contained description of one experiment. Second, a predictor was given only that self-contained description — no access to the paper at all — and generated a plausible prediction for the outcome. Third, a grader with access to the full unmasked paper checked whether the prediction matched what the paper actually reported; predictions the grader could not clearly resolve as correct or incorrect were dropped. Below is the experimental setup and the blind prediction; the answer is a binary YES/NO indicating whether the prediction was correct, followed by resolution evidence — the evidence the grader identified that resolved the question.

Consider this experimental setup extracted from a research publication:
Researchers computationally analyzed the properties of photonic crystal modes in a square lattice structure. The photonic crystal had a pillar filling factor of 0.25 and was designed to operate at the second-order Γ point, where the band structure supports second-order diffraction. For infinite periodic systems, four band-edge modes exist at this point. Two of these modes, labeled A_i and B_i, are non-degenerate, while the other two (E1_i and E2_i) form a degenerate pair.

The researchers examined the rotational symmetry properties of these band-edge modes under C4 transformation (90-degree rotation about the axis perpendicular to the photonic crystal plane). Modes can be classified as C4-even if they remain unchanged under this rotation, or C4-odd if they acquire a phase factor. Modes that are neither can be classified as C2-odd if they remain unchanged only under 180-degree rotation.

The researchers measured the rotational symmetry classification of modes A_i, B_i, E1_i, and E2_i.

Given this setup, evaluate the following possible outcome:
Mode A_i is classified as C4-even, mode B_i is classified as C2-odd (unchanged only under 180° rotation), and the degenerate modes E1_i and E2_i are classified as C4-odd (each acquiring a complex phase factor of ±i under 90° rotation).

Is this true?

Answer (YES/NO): NO